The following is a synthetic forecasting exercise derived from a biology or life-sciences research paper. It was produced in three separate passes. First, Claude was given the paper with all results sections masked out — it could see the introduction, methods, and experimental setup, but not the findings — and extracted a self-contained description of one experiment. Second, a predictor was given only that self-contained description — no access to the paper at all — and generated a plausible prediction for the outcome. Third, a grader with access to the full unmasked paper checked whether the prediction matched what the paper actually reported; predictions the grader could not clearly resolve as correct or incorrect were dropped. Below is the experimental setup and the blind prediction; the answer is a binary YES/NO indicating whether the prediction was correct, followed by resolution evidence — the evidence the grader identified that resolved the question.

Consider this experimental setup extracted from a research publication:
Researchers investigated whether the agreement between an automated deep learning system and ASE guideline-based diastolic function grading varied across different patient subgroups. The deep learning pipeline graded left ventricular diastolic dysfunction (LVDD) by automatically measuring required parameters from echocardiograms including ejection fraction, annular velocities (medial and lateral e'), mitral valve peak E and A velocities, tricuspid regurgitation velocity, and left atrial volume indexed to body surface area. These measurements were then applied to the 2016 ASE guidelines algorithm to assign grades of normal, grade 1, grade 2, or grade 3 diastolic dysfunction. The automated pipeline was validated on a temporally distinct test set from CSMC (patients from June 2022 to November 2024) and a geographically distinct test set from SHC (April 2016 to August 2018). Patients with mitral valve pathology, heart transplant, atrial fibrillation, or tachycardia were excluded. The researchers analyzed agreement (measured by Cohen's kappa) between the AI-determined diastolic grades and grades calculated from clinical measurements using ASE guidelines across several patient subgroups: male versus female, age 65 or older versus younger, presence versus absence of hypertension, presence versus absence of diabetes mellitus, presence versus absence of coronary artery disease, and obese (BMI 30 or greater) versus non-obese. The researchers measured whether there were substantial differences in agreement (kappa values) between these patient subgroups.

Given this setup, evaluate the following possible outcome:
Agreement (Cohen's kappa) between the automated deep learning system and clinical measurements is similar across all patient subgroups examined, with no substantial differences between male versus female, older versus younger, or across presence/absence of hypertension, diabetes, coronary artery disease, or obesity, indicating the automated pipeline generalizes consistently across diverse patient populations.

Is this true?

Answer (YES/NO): YES